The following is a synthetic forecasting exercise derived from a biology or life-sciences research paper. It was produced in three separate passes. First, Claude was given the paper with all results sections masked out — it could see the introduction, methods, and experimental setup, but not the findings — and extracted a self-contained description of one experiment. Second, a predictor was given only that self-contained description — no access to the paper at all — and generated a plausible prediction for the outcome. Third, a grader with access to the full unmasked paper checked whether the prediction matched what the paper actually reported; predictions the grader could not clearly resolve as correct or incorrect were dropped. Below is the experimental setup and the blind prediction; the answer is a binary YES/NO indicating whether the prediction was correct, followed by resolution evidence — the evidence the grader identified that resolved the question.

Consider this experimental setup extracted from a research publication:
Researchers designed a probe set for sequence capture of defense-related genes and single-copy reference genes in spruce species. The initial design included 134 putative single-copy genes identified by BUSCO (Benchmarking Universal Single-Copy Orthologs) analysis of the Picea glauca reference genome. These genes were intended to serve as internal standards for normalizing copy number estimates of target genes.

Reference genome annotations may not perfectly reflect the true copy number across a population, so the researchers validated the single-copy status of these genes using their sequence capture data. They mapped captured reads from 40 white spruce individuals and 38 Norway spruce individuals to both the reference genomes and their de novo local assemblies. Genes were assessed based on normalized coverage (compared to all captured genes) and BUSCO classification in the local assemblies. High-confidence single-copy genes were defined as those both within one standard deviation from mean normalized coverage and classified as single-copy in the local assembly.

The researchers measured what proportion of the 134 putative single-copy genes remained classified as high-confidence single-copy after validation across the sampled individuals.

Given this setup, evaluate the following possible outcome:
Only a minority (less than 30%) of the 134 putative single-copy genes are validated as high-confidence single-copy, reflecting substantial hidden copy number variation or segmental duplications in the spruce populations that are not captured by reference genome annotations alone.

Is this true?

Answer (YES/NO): NO